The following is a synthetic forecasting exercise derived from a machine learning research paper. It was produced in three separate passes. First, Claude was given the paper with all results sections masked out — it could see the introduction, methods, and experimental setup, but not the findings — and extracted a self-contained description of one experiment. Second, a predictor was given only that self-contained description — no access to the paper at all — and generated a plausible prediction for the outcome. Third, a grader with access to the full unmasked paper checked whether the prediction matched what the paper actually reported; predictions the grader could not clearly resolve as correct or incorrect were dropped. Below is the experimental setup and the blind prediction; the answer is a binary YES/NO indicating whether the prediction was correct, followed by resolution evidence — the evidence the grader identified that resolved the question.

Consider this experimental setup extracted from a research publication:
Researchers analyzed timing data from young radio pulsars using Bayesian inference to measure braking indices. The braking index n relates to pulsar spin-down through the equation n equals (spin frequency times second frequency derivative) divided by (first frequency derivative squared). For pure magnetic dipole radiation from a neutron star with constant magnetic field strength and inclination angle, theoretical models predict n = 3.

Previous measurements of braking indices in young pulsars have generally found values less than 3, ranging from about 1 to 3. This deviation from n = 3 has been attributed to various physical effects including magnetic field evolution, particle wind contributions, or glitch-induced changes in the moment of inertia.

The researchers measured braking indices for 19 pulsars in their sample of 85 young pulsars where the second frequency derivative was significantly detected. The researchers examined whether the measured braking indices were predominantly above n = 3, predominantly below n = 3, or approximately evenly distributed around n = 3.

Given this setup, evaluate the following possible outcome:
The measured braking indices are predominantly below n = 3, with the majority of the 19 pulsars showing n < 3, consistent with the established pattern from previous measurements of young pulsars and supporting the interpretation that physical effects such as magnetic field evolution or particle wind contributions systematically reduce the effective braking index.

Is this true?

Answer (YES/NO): NO